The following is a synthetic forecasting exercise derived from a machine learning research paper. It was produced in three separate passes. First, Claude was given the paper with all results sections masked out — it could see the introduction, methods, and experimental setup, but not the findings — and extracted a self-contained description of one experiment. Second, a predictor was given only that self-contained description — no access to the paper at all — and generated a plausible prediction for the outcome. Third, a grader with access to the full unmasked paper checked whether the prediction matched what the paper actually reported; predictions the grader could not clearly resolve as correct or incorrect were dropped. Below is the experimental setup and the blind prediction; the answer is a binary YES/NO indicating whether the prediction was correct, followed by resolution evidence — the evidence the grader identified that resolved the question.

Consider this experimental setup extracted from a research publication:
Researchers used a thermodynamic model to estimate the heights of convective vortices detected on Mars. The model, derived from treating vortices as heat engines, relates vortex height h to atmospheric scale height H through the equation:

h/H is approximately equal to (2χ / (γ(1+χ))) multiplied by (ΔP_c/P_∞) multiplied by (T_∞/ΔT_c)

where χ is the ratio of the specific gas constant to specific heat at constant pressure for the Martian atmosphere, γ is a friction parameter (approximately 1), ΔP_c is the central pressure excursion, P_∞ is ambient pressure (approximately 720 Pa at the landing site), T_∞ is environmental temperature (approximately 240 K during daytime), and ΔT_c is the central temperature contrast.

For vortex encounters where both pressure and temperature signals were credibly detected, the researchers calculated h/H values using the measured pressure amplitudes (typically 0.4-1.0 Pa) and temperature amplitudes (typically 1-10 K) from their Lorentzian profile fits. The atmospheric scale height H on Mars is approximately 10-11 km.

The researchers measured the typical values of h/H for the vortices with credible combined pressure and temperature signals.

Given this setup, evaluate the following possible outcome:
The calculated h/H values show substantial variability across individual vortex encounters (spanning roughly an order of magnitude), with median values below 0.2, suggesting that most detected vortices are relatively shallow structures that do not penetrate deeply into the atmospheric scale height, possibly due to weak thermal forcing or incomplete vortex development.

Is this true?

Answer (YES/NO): NO